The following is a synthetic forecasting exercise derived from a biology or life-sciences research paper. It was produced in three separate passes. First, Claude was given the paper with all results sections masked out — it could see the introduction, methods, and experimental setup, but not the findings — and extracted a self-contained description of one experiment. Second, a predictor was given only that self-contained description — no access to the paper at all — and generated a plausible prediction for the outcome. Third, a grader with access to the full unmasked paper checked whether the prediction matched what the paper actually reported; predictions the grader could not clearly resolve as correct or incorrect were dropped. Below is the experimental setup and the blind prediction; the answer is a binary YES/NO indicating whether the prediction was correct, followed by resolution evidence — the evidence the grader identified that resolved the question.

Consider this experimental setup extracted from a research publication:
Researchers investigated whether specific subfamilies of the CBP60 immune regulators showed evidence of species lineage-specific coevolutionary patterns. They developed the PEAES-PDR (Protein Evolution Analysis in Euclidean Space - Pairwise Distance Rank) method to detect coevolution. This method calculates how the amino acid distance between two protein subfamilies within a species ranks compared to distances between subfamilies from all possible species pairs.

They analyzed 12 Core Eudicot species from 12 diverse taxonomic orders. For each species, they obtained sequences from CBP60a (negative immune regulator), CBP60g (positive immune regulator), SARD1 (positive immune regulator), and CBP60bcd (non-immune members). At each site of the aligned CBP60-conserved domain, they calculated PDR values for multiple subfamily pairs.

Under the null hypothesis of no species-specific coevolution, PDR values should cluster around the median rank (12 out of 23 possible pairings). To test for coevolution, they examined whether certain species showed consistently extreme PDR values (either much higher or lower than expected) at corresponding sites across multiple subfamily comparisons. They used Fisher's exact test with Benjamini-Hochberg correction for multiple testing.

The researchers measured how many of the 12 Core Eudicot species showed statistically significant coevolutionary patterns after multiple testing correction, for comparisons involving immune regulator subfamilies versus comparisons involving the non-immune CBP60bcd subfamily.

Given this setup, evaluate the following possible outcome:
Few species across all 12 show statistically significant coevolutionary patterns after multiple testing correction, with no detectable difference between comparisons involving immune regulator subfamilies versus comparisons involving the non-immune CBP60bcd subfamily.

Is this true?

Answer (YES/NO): NO